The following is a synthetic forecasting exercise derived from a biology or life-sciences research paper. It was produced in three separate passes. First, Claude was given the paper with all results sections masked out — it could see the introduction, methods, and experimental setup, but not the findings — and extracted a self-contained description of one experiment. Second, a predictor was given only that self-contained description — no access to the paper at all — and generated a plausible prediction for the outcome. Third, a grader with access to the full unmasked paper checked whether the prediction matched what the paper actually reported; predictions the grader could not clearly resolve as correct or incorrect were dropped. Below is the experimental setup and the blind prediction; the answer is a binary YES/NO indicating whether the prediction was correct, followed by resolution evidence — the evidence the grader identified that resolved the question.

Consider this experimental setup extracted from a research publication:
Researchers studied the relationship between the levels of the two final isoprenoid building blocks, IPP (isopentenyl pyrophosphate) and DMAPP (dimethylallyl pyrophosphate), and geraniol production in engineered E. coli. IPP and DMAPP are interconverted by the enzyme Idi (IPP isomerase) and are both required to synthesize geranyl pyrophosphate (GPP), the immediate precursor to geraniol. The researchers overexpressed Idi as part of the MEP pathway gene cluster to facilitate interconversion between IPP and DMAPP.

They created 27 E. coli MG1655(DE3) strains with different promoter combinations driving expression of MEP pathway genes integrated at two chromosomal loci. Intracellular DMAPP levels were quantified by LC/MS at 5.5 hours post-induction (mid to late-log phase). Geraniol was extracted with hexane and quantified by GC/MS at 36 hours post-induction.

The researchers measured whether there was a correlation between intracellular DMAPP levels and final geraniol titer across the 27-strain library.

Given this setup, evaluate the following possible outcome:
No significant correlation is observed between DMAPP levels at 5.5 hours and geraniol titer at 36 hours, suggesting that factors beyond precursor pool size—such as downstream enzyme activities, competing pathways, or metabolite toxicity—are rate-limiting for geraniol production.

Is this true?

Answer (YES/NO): NO